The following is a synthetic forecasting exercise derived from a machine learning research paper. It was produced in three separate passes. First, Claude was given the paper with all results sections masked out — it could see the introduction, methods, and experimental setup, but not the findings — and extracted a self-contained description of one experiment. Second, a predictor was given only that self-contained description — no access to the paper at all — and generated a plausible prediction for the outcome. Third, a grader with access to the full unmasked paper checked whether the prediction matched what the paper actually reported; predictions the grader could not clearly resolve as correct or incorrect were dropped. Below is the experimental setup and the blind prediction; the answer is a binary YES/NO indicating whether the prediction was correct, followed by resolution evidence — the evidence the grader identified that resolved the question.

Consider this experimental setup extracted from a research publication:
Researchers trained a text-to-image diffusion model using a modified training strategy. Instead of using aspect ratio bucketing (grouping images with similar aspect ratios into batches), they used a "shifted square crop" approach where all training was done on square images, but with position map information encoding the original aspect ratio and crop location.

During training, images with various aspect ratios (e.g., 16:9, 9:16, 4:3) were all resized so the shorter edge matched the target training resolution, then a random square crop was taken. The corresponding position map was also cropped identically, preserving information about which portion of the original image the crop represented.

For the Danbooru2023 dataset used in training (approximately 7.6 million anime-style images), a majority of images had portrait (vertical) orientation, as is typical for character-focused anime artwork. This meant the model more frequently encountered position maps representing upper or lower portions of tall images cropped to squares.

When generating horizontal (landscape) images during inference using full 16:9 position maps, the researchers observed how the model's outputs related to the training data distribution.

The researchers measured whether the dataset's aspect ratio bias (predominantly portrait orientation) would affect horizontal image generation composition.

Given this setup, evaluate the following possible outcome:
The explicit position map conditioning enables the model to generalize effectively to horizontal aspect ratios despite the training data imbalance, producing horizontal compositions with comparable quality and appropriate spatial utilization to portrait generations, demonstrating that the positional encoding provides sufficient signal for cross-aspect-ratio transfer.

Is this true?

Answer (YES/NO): NO